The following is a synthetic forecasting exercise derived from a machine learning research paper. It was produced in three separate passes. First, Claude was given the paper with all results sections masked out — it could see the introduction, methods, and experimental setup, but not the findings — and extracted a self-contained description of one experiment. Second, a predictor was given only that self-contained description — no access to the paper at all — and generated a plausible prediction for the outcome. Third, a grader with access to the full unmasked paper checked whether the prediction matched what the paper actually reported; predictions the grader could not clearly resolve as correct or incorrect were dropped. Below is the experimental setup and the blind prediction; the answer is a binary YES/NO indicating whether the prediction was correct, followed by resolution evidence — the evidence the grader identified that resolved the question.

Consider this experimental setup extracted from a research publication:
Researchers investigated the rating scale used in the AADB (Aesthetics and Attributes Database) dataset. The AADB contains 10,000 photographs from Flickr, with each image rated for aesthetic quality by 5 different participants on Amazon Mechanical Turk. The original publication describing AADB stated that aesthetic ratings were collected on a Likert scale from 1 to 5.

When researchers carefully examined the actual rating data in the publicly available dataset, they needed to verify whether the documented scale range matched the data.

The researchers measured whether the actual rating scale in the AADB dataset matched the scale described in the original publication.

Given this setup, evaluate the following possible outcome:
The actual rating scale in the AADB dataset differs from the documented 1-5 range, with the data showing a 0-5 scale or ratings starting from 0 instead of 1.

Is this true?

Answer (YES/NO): YES